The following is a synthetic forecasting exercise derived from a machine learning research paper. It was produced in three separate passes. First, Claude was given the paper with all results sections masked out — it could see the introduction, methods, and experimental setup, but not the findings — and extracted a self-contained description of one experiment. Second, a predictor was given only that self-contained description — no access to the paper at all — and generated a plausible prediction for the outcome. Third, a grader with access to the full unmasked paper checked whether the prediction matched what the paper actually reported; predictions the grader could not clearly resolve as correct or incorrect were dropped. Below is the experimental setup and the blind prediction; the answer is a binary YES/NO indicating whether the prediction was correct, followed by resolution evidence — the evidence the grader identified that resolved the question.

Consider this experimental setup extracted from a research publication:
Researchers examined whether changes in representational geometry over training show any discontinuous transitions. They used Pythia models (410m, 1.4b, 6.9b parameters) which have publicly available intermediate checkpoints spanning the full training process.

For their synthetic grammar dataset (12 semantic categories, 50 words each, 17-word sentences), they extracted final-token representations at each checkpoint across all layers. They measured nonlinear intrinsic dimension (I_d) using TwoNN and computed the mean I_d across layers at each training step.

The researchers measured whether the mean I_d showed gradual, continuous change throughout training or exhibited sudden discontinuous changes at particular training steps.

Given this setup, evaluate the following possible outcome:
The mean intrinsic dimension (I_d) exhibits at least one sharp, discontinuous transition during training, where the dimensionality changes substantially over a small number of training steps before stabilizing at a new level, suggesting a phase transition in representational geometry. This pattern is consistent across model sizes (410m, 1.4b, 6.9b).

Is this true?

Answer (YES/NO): YES